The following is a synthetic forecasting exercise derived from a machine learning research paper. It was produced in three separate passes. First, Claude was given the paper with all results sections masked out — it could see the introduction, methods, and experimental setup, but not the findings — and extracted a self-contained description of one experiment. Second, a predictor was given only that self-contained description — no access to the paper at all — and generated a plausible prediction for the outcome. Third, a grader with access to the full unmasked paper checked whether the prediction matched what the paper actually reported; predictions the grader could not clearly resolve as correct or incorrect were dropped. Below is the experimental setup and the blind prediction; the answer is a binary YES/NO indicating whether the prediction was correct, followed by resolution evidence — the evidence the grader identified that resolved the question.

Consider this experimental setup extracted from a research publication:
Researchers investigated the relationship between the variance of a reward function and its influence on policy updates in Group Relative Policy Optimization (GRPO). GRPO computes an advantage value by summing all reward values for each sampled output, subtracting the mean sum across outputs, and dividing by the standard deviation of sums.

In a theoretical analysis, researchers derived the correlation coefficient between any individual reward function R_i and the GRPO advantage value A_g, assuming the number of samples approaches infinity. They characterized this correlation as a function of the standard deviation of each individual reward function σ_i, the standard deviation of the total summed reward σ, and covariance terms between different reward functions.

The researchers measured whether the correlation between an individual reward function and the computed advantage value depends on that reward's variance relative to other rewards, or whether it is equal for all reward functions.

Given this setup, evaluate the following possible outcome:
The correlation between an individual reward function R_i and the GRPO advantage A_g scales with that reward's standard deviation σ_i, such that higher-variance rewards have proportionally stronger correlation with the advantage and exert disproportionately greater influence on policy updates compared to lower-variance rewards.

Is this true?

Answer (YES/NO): YES